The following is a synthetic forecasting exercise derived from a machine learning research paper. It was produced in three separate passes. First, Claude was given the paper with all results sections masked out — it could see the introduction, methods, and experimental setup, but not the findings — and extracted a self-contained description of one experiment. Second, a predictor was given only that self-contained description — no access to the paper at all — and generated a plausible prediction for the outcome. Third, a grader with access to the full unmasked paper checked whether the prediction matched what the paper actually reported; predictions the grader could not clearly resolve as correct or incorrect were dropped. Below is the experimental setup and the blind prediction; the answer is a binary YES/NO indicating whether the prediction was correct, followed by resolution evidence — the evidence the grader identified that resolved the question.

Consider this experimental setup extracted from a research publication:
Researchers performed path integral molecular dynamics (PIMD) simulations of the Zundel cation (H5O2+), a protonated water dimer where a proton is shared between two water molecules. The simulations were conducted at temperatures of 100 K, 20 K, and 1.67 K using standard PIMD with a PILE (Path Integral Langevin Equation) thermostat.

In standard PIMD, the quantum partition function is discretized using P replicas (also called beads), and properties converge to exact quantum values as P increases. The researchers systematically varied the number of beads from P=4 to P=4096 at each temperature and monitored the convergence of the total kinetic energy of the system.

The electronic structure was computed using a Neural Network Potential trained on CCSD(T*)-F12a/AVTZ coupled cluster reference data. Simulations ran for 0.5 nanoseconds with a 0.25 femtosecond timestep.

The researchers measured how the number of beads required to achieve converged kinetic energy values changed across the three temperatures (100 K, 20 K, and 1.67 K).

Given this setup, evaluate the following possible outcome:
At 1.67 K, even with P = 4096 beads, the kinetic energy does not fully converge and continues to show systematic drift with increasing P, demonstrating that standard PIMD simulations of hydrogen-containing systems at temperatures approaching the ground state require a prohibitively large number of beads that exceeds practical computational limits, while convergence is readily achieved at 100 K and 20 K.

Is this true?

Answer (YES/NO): NO